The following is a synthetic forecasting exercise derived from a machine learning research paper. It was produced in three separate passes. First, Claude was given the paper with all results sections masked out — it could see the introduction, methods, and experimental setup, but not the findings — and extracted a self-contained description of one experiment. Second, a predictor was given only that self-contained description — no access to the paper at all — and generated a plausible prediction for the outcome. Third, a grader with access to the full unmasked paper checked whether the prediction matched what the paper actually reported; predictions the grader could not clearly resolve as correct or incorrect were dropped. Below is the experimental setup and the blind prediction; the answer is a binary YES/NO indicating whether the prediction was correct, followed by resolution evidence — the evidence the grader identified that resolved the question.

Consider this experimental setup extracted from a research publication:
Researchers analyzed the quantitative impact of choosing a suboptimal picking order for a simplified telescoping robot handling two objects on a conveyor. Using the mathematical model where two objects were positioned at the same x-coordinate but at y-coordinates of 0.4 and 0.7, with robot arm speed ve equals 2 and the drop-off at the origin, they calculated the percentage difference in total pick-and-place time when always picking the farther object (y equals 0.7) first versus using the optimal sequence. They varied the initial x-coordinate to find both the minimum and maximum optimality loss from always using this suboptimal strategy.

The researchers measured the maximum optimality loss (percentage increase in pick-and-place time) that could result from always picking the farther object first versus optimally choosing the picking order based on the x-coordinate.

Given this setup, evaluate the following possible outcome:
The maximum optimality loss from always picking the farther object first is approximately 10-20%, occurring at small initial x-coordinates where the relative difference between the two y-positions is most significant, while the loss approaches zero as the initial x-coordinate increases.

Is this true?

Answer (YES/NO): NO